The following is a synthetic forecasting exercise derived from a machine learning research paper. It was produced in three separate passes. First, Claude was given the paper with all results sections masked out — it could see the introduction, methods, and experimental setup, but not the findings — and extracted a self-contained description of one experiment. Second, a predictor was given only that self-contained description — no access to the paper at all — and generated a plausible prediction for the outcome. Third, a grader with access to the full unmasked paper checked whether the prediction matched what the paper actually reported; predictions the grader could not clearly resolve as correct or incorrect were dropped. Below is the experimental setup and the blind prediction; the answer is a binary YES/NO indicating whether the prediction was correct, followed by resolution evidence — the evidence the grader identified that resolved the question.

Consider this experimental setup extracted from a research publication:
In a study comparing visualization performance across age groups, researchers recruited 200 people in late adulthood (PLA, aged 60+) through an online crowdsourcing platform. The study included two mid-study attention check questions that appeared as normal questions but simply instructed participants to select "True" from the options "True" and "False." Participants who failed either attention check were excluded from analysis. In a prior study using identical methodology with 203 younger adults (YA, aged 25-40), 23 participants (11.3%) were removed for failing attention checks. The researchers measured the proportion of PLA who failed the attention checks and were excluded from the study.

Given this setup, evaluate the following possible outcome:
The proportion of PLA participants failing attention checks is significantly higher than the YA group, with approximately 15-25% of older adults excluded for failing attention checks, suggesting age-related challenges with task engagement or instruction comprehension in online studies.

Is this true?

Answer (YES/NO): NO